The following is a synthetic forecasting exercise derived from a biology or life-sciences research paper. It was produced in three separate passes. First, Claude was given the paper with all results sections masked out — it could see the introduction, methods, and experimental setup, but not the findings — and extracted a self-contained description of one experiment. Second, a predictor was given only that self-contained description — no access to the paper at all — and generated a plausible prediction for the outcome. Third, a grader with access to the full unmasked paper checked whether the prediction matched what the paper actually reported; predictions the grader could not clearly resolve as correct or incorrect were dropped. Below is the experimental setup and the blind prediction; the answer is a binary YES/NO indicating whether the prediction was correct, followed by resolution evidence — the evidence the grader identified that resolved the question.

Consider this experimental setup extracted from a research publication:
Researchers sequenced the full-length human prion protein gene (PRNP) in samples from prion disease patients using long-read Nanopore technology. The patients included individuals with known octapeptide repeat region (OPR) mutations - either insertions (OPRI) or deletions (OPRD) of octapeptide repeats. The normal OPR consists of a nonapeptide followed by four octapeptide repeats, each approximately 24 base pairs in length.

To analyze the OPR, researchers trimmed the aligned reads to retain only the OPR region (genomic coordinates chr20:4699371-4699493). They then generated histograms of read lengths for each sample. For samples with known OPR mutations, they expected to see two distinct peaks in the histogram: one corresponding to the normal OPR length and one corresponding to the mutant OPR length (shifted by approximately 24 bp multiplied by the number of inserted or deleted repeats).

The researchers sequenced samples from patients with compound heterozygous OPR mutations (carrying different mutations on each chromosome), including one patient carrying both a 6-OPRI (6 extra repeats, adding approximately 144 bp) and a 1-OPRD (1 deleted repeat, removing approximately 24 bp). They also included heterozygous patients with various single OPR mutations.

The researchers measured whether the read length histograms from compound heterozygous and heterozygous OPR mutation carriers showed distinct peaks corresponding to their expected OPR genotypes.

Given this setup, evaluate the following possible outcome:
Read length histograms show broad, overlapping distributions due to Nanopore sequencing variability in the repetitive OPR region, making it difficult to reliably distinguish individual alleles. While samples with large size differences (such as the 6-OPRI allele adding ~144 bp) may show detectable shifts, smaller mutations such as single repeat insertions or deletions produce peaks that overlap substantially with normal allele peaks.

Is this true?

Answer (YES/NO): NO